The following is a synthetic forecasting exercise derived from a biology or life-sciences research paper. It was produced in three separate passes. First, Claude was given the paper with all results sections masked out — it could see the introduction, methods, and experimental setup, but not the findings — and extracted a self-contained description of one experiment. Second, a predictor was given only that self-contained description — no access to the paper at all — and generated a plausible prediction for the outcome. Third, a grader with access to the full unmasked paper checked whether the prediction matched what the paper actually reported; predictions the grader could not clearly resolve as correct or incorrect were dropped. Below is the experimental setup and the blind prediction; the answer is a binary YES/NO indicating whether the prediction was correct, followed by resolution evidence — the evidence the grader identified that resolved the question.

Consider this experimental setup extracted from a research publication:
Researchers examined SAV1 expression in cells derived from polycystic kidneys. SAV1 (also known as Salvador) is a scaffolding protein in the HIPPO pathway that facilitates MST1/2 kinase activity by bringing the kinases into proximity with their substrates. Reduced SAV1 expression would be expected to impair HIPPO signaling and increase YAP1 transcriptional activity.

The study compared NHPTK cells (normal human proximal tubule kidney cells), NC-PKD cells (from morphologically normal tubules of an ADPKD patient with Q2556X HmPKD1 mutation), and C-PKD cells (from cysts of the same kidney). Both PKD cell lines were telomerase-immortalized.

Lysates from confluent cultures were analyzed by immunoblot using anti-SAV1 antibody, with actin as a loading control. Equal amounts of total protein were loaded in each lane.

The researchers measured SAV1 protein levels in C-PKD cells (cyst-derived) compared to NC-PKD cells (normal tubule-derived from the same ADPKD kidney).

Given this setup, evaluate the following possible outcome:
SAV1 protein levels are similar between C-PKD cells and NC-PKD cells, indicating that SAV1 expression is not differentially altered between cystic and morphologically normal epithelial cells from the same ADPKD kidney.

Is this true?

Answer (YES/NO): NO